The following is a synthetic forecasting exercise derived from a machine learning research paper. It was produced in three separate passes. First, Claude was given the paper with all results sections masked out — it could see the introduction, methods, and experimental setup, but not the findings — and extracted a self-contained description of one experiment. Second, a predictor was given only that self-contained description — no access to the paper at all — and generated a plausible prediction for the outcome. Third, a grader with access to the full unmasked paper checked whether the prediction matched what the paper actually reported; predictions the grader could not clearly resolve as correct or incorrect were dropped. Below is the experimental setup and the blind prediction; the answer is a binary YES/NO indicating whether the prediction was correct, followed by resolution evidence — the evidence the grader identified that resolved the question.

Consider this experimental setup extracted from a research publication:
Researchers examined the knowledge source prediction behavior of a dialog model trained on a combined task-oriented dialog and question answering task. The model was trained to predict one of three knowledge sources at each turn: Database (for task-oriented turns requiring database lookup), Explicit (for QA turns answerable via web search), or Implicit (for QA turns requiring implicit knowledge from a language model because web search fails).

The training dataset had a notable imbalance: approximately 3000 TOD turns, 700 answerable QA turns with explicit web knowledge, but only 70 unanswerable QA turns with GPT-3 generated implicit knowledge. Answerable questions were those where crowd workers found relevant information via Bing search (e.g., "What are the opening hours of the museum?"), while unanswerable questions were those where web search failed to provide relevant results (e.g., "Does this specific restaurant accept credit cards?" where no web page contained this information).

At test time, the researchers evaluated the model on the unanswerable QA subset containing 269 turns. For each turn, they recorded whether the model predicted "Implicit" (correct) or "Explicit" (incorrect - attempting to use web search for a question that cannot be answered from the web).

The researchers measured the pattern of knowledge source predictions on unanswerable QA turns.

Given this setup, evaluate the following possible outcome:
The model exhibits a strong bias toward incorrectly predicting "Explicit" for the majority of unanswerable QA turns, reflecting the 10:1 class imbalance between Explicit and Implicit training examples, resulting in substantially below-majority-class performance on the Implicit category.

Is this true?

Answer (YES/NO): NO